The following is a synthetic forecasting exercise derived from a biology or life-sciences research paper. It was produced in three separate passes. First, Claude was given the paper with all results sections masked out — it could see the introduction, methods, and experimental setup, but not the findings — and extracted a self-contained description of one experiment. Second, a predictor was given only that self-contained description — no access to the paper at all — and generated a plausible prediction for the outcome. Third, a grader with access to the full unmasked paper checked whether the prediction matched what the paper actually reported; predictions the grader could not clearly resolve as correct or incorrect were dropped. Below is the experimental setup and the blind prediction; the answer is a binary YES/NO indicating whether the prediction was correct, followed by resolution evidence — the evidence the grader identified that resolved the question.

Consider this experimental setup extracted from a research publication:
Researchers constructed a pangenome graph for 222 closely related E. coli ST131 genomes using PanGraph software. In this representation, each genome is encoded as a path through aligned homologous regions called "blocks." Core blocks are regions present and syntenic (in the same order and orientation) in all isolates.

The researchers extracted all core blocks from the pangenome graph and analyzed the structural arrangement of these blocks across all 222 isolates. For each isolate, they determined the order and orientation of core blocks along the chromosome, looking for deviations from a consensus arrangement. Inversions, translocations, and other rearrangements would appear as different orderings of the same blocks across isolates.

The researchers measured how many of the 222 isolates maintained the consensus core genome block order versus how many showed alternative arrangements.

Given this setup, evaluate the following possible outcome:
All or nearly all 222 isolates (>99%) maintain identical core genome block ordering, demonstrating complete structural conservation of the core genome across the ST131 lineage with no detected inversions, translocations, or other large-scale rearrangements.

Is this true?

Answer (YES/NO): NO